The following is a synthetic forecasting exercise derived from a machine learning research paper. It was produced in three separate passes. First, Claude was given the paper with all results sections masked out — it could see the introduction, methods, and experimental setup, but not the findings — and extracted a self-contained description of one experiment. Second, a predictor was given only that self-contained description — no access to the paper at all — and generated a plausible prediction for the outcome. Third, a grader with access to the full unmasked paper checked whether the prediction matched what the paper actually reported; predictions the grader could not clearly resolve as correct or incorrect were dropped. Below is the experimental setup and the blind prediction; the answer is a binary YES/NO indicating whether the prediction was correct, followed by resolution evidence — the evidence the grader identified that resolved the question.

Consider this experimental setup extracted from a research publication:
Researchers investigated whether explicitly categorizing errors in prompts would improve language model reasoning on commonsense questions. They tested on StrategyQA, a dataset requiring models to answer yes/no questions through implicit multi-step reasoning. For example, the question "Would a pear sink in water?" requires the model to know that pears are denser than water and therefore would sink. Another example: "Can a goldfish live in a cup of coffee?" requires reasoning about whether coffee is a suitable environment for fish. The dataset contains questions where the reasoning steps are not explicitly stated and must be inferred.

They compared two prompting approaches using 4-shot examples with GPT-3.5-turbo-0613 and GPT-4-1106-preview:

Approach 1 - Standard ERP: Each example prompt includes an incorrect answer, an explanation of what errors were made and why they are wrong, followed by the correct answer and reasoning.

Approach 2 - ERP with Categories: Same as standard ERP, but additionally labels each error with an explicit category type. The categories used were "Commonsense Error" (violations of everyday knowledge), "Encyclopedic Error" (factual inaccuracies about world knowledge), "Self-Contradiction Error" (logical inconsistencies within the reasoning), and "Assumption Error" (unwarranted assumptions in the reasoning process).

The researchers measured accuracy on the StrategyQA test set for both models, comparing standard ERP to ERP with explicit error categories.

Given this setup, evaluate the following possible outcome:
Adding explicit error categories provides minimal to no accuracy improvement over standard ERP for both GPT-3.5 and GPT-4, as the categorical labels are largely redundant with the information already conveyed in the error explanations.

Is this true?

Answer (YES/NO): NO